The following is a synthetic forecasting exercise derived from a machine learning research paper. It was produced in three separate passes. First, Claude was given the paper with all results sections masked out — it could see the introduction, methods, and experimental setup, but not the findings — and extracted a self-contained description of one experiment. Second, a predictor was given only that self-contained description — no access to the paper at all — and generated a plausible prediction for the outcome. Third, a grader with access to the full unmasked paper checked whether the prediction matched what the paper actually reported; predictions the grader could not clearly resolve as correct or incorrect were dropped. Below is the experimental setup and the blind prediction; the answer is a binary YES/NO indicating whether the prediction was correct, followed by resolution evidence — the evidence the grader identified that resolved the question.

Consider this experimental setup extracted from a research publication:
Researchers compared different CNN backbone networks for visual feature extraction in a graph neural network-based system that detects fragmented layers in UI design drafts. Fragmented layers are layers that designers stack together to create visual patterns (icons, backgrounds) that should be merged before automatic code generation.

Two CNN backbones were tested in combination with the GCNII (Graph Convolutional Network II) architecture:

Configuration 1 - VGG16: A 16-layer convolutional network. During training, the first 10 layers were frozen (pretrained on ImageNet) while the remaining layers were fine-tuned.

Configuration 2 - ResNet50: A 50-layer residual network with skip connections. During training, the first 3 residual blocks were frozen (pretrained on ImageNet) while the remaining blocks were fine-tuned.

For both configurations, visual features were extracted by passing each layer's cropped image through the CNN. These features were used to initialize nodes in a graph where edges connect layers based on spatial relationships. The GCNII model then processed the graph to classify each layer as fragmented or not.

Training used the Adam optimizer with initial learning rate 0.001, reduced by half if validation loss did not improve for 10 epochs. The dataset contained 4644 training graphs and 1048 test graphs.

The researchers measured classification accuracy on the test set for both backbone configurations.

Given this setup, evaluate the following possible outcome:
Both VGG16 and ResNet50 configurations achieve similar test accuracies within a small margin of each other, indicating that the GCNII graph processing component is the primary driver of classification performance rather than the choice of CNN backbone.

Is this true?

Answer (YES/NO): YES